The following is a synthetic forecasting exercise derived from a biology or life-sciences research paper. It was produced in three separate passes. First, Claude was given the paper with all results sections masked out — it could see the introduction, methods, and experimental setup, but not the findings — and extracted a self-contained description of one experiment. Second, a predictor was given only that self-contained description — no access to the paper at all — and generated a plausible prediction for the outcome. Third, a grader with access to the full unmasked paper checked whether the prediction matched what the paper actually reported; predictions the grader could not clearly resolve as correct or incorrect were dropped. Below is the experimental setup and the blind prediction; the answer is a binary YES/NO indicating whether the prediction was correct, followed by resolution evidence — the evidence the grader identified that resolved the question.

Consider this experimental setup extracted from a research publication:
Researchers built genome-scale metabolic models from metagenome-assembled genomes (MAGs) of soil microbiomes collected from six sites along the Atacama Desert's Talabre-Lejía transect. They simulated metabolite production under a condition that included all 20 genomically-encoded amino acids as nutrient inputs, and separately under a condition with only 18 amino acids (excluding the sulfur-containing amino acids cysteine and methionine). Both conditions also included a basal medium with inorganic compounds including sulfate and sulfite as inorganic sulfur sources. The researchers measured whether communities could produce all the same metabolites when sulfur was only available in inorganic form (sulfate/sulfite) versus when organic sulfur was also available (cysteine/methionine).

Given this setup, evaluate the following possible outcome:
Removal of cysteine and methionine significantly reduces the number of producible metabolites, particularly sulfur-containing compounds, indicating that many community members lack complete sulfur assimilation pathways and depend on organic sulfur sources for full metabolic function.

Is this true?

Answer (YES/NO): YES